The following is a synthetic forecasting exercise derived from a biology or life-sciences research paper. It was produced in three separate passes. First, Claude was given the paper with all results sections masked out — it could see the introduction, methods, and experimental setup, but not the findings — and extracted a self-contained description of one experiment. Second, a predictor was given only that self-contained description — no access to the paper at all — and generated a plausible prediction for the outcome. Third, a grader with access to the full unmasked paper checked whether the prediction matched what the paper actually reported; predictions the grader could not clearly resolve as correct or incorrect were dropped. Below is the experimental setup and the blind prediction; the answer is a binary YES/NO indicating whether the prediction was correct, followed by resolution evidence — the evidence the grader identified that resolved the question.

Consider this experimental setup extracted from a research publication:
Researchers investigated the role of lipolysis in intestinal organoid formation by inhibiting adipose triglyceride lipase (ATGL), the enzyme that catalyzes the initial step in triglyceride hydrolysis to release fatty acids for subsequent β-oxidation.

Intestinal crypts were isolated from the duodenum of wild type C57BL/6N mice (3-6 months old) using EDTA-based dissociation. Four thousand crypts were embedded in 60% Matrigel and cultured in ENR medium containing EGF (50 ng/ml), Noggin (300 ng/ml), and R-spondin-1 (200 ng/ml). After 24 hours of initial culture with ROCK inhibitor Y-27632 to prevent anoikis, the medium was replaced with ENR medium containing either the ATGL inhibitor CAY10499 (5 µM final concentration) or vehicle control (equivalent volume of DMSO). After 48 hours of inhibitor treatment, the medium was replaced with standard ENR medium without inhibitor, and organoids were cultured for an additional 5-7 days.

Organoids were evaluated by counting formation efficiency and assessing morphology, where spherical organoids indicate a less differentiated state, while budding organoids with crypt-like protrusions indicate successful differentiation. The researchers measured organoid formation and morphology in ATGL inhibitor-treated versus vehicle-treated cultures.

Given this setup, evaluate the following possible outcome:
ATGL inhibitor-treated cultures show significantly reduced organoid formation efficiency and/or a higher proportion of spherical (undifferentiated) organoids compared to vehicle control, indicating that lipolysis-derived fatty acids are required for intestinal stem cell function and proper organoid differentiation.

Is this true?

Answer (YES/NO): YES